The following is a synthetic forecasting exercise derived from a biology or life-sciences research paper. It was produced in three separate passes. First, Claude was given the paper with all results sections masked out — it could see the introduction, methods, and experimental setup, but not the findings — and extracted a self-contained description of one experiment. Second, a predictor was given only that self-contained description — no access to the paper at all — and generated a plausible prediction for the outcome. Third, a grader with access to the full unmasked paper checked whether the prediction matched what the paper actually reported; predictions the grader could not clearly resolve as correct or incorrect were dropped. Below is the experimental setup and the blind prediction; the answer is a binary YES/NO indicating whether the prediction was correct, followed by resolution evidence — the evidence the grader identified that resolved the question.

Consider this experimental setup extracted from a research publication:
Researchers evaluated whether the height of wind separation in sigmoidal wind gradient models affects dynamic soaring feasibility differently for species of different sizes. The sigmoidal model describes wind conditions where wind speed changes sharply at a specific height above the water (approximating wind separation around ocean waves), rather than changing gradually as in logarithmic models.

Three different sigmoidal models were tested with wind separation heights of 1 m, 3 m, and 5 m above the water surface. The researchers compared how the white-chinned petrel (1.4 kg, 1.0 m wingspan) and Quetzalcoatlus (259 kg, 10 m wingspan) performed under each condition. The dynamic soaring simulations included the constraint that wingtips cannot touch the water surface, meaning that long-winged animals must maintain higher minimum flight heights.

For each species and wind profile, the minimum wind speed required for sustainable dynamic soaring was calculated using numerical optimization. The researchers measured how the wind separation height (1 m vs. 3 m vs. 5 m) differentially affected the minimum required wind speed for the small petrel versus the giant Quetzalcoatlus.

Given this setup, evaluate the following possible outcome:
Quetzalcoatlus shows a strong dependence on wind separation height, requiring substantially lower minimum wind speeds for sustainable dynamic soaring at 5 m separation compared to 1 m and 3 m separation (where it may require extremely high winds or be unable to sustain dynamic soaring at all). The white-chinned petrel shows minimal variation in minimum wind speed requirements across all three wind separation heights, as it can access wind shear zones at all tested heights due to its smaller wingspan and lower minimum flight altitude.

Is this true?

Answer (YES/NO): YES